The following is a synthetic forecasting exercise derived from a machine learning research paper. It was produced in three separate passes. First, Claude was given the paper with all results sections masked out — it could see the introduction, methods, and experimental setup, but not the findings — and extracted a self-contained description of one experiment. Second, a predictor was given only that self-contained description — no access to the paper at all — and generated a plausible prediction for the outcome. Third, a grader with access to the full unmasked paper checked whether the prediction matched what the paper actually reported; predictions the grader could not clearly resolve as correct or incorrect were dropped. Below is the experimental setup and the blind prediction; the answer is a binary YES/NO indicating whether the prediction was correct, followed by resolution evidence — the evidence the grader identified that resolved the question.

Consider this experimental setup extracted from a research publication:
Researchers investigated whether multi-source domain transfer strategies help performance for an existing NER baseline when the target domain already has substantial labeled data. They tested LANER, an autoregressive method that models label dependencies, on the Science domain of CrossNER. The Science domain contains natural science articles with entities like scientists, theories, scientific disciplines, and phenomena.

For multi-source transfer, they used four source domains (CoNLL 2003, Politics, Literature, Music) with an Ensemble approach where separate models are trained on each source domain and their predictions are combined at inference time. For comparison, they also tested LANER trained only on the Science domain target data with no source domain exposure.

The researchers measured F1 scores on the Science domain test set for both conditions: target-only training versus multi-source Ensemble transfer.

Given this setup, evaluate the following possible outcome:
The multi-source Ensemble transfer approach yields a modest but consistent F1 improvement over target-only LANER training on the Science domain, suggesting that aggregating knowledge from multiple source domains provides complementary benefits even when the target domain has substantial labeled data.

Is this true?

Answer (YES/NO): YES